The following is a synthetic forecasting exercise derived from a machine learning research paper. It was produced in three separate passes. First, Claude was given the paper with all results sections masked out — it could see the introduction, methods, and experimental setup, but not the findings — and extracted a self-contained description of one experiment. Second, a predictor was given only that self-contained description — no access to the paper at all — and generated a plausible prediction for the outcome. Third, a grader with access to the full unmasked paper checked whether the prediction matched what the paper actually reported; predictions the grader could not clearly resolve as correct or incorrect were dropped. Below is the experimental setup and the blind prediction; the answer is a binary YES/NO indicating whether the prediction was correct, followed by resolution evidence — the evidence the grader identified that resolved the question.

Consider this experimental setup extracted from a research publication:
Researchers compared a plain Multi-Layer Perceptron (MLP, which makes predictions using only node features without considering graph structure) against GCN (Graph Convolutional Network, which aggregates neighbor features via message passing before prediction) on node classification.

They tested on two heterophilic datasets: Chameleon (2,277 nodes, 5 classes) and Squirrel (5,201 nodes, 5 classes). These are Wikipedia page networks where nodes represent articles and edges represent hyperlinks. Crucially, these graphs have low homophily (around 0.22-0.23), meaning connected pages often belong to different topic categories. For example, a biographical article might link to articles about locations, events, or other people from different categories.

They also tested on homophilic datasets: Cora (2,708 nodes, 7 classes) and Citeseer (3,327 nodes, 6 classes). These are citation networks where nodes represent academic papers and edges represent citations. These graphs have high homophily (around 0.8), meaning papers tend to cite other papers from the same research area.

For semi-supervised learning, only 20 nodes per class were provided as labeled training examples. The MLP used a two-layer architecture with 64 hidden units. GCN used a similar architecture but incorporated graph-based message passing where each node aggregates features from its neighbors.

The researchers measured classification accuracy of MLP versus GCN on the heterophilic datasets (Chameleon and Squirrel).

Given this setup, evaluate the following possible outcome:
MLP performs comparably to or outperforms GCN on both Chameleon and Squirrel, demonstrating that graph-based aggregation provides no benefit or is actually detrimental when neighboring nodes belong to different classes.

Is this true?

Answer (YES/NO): NO